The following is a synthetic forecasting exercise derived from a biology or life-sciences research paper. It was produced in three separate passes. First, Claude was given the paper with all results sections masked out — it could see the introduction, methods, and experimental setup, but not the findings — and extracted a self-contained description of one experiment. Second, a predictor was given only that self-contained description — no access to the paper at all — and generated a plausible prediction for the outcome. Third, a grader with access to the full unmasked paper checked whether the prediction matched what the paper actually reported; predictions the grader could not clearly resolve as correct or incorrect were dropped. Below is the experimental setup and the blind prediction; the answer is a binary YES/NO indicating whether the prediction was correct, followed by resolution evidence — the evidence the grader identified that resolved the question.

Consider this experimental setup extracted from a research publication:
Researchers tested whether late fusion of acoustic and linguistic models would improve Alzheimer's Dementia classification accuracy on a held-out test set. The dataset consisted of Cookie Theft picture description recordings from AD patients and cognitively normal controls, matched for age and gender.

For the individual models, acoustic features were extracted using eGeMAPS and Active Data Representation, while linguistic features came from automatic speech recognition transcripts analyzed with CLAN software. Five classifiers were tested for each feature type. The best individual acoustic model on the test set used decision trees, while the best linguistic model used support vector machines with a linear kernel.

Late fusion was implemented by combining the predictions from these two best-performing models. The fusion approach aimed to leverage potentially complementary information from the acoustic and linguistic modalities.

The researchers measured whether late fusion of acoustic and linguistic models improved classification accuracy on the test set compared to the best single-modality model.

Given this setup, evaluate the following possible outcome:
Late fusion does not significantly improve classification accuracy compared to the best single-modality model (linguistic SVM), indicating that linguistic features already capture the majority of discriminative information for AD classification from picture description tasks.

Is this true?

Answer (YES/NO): NO